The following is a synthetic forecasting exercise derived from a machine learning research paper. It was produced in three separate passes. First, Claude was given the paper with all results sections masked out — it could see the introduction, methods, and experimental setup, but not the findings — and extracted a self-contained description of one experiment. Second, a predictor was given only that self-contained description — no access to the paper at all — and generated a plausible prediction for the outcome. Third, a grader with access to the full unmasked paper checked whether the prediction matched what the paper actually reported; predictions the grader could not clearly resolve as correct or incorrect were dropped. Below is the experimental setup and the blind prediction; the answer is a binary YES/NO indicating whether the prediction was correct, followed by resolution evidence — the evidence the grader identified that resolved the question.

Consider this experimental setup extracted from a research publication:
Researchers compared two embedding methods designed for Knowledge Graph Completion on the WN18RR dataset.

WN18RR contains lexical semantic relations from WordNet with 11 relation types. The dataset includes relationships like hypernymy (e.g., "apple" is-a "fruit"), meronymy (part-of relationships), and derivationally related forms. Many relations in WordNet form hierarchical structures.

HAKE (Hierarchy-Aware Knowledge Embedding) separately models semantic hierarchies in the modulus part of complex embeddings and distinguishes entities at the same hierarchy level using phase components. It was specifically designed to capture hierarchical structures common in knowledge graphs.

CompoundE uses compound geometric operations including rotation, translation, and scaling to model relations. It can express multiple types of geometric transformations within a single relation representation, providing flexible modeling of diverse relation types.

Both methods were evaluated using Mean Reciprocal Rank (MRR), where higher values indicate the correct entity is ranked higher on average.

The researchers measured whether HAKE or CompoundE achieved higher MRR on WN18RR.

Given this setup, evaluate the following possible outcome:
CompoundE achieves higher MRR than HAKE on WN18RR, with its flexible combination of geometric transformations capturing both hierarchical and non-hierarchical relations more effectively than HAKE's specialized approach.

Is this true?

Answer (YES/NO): NO